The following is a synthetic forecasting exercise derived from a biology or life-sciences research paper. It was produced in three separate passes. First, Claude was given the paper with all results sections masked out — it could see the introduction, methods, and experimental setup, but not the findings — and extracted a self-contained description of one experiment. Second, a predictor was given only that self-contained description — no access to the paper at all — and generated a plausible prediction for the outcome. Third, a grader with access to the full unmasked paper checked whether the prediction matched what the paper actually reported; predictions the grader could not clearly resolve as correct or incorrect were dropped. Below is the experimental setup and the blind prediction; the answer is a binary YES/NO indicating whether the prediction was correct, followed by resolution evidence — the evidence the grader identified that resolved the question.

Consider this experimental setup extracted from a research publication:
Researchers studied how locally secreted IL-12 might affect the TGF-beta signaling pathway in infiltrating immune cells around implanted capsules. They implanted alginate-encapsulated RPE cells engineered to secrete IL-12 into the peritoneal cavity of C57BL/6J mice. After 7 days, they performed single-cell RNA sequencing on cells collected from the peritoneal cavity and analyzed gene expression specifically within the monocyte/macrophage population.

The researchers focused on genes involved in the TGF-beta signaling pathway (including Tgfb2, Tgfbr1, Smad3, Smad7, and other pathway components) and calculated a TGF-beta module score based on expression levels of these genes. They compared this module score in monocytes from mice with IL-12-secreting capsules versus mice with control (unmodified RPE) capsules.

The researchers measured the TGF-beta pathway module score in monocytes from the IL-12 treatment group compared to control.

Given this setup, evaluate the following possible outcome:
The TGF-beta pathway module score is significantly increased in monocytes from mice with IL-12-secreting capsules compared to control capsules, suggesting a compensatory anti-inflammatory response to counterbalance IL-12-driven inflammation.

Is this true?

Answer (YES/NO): NO